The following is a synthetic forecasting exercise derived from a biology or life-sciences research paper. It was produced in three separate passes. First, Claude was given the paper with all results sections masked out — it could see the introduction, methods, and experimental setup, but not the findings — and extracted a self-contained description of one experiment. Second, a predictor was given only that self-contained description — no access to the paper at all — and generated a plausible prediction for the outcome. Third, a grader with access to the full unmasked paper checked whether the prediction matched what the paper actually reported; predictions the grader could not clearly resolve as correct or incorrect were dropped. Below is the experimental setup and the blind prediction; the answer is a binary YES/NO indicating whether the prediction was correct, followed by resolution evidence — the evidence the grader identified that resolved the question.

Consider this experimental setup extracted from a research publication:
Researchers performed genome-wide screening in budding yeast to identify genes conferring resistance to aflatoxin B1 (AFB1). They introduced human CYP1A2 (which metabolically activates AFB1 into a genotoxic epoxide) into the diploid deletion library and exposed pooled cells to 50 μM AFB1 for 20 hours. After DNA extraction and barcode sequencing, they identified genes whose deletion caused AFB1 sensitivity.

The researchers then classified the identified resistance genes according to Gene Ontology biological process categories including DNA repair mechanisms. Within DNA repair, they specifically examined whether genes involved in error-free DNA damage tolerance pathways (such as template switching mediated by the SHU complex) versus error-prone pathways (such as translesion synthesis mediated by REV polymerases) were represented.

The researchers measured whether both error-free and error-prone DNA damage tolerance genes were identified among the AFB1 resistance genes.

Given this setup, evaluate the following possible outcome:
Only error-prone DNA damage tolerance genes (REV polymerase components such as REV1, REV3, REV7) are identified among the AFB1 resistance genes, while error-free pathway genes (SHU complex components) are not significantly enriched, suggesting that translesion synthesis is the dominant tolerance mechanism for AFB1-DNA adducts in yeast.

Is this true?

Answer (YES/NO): NO